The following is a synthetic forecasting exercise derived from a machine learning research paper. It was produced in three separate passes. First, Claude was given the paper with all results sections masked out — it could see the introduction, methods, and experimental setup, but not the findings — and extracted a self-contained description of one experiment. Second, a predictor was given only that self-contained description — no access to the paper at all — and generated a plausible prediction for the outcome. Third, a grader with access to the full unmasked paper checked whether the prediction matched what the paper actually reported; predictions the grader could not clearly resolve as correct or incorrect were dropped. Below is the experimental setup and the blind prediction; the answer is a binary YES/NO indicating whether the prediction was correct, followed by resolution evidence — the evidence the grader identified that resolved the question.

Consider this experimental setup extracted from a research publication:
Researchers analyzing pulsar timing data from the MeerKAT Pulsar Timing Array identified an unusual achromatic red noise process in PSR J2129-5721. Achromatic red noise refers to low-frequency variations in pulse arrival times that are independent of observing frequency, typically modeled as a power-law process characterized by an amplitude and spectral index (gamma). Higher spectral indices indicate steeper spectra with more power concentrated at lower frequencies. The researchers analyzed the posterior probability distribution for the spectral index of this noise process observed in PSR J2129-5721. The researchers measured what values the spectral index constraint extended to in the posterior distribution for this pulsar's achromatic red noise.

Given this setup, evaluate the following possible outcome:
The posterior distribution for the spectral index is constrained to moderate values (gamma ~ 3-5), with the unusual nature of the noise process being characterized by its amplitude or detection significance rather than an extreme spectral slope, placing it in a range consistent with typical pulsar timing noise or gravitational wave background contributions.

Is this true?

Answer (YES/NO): NO